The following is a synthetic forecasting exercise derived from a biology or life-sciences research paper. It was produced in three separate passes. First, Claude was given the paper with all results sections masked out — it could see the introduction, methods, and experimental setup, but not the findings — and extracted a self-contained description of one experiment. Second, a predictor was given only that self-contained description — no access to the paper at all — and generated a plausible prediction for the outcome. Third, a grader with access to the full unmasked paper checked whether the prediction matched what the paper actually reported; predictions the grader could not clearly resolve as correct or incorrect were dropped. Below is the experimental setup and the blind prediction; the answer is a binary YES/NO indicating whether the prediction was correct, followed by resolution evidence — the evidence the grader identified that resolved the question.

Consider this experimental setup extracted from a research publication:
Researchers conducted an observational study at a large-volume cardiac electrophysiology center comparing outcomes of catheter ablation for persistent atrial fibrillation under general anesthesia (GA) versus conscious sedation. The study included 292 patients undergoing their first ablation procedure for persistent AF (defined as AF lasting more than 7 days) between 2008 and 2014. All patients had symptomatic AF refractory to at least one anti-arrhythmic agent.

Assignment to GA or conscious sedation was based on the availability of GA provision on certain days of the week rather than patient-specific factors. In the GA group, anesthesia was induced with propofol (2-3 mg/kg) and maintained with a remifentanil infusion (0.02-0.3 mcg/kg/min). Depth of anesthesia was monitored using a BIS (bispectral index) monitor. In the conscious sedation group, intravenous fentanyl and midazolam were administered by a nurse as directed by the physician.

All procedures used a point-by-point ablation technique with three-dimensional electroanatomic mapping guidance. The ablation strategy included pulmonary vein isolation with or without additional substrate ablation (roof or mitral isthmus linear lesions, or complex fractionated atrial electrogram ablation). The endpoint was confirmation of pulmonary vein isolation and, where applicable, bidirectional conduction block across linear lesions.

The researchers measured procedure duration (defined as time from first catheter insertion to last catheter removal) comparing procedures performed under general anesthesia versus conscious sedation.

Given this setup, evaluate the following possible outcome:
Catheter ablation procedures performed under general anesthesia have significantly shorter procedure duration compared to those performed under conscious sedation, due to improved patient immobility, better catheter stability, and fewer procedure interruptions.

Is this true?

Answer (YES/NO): NO